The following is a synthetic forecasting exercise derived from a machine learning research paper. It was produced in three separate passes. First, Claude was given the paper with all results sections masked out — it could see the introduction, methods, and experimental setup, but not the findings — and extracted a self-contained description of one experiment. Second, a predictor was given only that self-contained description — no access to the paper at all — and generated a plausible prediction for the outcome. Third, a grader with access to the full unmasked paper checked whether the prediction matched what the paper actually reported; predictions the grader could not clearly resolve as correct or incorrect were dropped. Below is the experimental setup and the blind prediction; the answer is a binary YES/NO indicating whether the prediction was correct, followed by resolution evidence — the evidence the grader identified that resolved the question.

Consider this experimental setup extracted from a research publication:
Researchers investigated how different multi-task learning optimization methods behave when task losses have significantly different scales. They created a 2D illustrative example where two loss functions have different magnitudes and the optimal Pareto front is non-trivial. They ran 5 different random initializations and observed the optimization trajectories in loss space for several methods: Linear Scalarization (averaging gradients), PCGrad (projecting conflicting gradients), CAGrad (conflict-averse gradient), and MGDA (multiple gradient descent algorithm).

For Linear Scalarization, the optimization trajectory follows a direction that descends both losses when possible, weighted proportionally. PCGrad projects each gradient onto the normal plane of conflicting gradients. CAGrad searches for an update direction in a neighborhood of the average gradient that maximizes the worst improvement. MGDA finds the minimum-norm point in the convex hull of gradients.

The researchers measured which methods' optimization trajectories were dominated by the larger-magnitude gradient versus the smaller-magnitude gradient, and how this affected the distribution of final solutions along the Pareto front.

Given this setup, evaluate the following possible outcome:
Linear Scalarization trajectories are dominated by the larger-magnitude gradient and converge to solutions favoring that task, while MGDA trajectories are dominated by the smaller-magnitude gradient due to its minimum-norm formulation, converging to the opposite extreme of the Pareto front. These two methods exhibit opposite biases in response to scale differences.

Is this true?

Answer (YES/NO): YES